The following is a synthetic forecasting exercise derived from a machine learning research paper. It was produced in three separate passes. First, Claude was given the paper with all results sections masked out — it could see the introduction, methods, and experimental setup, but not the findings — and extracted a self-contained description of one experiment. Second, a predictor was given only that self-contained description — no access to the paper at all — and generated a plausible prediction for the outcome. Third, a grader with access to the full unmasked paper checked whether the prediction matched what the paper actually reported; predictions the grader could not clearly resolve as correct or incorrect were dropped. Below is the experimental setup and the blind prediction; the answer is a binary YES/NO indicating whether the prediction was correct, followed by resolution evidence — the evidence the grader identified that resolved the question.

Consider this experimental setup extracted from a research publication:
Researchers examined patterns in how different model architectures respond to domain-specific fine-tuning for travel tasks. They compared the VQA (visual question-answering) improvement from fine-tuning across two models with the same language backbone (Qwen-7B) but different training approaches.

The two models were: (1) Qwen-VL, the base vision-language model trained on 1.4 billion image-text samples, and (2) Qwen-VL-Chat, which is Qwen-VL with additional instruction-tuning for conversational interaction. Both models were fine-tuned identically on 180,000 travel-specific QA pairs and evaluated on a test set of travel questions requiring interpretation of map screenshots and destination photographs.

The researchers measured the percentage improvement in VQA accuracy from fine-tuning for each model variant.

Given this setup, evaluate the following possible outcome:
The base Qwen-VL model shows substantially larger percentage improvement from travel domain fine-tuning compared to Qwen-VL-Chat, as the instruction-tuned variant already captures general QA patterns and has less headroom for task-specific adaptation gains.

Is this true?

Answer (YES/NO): YES